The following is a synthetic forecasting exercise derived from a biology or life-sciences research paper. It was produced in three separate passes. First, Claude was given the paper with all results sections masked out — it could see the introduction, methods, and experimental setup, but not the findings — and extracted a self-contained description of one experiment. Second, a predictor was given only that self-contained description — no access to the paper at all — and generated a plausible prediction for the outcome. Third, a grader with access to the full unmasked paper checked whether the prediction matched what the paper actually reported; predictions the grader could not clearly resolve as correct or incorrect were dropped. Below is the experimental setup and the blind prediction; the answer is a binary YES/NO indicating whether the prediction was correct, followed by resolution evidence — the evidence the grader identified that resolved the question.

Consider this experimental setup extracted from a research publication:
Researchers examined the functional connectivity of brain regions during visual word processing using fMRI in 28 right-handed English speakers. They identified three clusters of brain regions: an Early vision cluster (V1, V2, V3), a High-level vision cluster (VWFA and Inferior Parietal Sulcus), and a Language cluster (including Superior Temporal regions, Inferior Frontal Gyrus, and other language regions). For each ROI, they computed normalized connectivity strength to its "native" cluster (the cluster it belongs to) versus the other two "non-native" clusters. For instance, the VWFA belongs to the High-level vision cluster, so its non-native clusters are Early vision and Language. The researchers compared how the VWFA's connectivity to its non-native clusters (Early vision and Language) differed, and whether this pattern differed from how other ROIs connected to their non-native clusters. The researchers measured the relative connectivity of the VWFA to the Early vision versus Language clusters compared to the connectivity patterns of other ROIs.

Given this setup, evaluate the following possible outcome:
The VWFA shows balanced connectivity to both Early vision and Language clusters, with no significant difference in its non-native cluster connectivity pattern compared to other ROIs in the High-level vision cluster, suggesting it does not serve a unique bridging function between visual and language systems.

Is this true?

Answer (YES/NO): NO